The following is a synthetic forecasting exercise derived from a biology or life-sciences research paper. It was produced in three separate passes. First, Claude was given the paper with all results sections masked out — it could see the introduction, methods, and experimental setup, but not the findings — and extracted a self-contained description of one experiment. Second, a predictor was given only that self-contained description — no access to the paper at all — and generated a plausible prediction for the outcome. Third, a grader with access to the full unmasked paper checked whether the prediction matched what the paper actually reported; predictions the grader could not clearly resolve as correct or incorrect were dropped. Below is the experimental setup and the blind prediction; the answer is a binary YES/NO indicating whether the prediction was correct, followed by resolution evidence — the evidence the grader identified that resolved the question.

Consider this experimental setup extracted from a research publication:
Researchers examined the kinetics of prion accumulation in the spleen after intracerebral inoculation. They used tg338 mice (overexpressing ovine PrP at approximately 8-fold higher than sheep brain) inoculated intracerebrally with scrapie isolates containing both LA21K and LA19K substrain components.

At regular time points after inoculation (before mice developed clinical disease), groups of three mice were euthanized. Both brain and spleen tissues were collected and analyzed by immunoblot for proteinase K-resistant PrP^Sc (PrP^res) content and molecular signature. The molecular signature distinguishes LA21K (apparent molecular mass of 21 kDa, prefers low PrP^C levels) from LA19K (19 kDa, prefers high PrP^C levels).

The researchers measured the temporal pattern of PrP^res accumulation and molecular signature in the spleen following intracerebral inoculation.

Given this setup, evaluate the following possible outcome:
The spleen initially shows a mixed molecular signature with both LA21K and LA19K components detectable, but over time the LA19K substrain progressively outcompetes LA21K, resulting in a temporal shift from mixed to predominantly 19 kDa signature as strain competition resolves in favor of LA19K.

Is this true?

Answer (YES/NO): NO